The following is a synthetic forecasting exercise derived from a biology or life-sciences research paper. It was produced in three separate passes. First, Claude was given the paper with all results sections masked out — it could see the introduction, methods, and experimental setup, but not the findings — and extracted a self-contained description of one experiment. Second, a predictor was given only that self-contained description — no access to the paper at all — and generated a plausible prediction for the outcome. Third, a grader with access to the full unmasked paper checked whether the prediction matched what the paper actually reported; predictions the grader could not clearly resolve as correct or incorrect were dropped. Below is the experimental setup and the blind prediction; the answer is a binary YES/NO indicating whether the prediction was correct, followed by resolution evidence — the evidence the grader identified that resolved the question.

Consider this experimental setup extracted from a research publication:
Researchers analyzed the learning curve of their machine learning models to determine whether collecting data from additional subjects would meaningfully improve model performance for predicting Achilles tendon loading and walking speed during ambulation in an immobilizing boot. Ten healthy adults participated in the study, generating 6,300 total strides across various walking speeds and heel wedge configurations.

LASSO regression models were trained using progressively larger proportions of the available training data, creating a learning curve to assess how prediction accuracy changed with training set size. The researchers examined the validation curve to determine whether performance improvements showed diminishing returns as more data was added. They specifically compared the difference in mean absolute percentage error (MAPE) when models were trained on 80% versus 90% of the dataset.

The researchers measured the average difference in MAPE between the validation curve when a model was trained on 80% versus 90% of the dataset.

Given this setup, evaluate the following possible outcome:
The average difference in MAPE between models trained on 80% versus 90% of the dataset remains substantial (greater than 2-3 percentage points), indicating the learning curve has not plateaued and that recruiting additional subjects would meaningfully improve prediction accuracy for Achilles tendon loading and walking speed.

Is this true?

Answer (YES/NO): NO